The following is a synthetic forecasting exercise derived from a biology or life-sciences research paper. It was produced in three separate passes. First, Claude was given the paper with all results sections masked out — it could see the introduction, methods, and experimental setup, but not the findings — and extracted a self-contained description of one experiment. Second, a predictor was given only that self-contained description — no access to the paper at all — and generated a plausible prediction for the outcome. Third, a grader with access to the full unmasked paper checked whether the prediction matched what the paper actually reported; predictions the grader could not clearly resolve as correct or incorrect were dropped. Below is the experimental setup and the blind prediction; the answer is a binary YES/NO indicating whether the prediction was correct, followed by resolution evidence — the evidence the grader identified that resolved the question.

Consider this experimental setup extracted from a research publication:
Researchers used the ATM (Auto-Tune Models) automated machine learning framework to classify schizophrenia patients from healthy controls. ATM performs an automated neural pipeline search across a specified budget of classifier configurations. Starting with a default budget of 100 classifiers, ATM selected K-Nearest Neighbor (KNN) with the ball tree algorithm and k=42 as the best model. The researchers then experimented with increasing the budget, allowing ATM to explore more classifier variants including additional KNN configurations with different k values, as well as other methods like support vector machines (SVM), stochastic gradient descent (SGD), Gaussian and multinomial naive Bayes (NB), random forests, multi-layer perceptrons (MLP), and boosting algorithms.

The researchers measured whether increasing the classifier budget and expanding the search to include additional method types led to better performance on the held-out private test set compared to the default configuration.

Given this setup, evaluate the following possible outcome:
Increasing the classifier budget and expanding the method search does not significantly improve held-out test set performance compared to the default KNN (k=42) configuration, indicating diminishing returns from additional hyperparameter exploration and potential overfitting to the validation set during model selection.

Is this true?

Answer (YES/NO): YES